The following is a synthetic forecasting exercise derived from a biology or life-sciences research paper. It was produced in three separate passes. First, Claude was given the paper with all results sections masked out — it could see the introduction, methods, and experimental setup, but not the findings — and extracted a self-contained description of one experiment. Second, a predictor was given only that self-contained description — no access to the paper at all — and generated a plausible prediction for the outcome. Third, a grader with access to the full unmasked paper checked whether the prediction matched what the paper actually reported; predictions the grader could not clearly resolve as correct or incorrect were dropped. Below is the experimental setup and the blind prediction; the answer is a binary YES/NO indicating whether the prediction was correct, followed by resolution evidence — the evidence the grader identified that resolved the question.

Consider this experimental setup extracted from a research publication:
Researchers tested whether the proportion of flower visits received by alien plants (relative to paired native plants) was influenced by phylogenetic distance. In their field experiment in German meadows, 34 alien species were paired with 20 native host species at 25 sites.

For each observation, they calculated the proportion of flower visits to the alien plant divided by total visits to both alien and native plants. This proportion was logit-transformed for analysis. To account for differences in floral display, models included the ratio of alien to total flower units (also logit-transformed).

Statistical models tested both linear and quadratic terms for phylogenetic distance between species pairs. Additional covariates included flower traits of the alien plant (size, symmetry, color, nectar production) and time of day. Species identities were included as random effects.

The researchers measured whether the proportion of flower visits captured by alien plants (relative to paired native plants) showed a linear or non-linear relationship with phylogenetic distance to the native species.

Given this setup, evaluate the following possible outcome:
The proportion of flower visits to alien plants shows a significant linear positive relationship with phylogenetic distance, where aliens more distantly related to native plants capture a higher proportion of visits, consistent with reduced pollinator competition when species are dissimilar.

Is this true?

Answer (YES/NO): NO